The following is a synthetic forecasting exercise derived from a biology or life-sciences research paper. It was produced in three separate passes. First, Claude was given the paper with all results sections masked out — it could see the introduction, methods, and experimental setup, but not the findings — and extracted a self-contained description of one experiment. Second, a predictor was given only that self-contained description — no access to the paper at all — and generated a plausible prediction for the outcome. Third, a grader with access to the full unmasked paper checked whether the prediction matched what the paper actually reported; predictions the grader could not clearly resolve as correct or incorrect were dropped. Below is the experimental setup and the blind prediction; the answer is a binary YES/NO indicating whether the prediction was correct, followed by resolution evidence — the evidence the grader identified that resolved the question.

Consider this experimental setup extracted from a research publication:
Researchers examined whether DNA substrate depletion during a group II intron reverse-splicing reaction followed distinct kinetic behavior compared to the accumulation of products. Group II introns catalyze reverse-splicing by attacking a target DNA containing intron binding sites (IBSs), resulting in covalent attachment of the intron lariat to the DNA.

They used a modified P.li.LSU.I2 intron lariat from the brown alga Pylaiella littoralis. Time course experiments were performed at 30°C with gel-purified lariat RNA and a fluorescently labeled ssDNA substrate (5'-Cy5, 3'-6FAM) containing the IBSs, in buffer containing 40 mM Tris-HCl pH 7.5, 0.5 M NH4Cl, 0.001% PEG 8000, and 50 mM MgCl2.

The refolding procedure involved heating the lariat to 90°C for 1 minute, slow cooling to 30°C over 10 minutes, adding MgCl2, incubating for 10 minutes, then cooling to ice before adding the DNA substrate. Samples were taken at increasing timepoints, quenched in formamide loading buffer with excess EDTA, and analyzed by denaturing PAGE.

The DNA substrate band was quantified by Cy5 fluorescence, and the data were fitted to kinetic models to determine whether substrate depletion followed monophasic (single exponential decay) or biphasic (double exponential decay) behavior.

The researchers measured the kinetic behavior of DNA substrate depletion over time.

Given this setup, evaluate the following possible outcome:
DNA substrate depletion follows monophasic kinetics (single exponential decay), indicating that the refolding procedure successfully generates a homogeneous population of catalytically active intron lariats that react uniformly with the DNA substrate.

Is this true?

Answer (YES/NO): YES